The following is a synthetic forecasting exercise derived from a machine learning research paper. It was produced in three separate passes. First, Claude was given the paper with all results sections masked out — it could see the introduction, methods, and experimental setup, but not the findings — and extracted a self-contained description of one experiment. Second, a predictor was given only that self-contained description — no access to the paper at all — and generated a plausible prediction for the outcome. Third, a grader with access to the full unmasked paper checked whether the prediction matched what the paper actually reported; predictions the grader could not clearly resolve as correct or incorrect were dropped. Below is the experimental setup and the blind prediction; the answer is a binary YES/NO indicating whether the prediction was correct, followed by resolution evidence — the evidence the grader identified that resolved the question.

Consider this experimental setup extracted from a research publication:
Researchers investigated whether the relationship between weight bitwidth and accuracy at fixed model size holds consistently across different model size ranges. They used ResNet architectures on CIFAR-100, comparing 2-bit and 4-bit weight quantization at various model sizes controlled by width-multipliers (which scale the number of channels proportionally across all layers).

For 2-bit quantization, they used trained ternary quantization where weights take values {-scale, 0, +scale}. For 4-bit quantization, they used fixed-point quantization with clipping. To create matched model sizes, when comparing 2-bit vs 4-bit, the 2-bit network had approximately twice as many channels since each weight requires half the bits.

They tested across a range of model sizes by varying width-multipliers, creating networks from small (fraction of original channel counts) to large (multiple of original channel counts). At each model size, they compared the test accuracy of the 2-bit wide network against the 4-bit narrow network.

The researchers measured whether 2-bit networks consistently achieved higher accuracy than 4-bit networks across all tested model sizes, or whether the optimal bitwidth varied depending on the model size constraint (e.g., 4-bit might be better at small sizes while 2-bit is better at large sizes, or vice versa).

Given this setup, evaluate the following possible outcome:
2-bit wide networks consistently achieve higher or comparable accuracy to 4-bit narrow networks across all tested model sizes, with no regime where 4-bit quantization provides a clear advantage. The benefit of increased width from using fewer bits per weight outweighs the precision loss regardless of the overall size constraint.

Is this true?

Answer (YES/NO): YES